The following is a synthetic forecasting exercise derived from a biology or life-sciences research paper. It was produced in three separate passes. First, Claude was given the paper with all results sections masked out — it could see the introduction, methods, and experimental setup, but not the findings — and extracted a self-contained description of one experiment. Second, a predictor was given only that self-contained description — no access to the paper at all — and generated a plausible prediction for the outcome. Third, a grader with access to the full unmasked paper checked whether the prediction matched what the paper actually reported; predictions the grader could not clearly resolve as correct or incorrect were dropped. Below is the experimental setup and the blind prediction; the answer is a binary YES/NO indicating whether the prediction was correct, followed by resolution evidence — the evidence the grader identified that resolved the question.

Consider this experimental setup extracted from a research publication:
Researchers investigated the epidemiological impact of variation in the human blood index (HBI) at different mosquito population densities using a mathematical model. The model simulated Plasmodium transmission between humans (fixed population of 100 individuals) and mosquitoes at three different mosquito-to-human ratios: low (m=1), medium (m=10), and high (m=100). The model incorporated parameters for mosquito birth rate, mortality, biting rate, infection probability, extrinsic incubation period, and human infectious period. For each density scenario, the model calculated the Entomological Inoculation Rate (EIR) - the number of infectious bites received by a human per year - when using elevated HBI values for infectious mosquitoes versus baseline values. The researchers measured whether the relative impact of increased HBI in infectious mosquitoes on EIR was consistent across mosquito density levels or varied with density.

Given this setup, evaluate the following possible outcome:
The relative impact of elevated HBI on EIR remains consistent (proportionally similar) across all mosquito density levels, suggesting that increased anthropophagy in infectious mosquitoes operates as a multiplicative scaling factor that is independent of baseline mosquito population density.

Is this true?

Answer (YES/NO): NO